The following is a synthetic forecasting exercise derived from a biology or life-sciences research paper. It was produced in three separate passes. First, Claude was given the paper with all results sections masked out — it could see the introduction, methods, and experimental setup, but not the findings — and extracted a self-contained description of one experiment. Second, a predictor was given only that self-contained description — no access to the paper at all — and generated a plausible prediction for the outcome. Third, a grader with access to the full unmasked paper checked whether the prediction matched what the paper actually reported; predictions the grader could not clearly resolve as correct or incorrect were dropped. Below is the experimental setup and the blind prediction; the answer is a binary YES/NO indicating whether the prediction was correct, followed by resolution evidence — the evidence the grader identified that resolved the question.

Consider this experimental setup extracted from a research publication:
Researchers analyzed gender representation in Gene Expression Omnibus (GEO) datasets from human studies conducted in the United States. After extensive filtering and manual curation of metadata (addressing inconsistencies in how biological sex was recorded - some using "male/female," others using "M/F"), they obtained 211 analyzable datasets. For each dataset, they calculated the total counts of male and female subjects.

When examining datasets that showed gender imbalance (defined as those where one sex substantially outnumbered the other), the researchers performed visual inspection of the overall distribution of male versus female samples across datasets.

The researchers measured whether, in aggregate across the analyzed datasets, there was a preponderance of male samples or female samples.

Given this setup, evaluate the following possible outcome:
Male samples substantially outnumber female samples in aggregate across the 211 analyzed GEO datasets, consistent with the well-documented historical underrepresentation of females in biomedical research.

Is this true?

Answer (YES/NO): NO